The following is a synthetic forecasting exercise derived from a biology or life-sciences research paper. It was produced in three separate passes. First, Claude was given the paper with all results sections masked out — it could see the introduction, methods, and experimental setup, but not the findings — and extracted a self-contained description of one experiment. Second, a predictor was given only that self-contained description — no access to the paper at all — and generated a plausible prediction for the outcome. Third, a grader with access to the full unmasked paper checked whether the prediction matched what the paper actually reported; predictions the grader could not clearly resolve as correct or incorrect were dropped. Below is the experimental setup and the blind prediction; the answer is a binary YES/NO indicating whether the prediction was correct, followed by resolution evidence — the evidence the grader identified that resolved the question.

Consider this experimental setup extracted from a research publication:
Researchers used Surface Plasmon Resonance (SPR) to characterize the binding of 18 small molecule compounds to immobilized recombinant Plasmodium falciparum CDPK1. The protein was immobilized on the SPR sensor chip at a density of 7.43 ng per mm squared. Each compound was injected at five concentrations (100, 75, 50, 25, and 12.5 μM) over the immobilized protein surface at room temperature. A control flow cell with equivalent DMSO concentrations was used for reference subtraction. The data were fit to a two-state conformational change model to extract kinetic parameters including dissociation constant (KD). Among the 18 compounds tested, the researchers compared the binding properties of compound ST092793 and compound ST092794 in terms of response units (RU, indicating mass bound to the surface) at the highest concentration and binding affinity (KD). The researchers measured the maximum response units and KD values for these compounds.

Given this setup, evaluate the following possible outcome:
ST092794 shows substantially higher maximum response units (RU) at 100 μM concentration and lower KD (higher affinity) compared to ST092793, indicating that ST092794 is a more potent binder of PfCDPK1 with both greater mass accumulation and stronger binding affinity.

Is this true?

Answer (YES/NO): NO